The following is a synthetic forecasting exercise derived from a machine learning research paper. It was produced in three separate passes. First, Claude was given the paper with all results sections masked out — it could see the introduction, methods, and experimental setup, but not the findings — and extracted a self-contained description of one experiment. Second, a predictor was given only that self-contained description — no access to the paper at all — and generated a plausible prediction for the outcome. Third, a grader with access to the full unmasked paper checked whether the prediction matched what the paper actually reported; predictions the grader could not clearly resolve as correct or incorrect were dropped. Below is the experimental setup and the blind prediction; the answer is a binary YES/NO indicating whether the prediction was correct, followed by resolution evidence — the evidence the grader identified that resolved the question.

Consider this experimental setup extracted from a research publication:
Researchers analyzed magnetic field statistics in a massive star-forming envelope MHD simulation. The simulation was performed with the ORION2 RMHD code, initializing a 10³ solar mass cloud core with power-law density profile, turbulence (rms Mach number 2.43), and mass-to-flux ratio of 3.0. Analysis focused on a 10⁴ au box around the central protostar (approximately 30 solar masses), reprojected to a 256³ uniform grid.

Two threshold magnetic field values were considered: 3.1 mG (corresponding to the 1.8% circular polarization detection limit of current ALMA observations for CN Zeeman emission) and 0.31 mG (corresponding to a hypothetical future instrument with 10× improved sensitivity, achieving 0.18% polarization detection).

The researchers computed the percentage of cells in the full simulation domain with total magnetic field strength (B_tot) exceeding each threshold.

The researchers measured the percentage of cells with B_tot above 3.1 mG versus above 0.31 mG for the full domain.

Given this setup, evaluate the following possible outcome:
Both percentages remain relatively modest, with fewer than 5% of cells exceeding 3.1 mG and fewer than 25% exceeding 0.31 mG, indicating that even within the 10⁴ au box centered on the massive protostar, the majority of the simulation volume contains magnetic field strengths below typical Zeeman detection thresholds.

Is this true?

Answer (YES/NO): NO